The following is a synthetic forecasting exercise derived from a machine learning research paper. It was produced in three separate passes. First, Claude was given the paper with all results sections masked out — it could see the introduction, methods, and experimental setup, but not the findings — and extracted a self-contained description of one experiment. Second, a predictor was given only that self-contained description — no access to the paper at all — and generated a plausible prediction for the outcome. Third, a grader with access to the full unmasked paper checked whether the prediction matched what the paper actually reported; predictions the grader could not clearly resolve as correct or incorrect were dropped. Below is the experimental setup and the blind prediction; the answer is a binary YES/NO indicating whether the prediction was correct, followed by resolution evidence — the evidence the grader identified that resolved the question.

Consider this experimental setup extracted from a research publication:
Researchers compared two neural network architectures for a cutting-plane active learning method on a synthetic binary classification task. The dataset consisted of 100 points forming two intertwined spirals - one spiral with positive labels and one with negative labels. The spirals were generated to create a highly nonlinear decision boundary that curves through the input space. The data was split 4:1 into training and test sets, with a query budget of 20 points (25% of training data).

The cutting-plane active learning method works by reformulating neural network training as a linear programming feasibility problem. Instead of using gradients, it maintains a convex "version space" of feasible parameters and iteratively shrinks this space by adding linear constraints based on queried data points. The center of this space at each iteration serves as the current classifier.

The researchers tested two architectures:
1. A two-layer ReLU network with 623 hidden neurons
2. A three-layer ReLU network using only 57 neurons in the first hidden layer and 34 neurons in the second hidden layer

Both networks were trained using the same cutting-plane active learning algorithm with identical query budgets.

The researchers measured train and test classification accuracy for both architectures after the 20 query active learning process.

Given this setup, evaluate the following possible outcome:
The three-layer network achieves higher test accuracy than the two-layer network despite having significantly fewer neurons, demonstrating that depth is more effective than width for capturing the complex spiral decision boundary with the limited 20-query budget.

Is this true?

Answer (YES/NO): NO